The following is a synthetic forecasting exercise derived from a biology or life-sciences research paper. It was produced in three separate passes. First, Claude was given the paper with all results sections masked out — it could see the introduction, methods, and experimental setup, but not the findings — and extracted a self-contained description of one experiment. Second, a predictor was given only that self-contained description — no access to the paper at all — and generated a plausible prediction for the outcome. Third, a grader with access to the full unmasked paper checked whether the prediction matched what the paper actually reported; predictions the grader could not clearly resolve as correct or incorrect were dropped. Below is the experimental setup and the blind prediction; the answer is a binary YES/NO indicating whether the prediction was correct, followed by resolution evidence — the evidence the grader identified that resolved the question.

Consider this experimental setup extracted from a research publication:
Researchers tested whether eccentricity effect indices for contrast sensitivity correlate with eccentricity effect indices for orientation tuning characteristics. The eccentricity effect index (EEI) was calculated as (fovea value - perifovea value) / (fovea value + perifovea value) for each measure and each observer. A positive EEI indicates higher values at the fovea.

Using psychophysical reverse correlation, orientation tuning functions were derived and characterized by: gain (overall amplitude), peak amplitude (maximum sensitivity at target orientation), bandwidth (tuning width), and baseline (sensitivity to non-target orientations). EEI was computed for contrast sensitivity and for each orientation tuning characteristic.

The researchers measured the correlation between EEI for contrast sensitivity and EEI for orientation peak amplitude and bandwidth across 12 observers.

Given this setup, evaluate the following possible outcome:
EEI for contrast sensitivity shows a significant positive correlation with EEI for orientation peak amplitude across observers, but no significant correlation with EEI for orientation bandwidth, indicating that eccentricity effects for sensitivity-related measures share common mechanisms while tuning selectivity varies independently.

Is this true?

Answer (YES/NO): NO